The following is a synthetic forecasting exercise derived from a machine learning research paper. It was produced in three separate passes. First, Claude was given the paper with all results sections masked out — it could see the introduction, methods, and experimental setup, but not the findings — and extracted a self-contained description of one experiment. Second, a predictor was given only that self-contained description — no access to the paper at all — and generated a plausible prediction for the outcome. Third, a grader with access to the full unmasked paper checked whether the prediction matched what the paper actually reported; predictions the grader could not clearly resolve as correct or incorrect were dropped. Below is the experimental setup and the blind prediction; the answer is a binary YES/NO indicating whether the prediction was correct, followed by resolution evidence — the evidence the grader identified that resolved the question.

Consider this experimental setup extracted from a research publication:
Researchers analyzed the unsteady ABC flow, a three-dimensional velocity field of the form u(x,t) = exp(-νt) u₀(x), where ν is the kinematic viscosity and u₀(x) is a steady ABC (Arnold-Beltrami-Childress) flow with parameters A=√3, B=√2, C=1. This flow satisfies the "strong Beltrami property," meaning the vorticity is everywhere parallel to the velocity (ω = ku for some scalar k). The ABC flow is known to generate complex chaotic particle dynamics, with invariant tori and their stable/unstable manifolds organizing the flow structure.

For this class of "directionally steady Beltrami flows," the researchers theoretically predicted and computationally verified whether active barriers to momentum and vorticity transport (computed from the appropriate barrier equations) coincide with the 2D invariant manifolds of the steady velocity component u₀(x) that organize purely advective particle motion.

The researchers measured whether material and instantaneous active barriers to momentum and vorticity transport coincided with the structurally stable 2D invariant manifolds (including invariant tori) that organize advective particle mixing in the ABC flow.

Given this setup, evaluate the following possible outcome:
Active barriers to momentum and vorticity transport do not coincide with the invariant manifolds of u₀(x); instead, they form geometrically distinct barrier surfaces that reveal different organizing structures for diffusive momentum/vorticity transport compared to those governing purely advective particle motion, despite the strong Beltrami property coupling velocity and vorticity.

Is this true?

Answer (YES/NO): NO